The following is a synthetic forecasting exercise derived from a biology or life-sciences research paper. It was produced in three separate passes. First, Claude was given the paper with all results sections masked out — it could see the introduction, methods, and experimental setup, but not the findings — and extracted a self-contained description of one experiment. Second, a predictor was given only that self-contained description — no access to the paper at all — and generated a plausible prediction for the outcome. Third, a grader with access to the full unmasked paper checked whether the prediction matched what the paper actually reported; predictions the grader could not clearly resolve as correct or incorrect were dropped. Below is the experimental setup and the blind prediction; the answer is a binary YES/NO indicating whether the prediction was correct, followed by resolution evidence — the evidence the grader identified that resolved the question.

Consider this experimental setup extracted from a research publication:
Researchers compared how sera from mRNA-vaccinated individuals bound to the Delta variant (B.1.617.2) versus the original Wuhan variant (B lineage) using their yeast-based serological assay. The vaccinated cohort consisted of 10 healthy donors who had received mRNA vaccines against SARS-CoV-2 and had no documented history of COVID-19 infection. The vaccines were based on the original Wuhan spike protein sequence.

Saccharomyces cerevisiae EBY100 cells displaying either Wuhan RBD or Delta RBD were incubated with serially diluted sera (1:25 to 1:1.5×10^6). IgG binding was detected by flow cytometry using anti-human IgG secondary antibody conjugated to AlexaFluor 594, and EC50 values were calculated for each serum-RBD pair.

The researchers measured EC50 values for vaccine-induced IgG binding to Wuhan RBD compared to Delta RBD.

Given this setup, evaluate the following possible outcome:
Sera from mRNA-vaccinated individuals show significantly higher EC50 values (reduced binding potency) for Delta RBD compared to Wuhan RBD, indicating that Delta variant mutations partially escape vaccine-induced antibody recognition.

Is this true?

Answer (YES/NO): NO